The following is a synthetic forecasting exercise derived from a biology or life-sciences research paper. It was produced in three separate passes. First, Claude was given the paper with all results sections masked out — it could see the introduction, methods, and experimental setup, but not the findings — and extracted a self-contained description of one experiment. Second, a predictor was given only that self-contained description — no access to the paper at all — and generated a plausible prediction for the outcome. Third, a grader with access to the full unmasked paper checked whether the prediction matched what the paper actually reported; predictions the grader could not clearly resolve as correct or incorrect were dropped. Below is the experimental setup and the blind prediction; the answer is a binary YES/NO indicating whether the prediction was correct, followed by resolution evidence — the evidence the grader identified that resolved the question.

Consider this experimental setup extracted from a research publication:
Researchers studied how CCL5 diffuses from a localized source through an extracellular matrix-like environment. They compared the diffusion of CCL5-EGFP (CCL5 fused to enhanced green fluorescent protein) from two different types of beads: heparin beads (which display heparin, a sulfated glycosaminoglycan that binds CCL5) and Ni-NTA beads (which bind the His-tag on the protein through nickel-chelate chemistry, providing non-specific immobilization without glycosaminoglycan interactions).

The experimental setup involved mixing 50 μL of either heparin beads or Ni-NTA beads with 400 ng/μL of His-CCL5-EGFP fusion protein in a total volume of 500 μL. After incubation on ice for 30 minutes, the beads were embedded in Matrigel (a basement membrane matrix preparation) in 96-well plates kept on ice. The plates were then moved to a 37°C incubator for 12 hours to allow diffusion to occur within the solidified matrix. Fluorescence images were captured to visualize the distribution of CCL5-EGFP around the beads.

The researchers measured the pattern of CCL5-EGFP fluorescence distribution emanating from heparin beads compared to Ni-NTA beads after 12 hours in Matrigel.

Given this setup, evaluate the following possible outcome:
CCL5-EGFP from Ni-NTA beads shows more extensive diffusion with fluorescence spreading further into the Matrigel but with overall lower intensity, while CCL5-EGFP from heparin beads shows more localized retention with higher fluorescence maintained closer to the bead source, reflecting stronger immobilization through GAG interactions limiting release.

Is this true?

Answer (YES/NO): NO